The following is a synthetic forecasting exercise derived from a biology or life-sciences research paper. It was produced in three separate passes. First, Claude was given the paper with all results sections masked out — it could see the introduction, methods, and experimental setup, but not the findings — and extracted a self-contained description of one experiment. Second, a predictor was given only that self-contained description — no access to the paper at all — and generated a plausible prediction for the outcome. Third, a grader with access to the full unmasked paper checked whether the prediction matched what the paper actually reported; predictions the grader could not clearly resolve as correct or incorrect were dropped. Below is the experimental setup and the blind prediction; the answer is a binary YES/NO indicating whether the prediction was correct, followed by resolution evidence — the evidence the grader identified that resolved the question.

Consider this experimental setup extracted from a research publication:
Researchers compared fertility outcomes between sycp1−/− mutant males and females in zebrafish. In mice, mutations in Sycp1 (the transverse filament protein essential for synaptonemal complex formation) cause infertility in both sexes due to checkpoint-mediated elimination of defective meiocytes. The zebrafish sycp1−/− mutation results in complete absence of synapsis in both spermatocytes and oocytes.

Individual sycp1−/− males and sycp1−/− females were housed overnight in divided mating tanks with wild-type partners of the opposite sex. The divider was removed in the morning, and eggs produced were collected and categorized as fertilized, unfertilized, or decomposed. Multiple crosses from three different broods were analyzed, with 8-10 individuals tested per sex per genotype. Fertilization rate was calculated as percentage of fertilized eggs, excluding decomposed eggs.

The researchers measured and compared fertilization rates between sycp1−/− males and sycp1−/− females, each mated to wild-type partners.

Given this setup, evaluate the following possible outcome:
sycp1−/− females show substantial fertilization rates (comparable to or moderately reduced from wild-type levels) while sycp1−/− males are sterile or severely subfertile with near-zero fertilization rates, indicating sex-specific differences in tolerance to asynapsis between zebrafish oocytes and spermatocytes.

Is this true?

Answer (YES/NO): YES